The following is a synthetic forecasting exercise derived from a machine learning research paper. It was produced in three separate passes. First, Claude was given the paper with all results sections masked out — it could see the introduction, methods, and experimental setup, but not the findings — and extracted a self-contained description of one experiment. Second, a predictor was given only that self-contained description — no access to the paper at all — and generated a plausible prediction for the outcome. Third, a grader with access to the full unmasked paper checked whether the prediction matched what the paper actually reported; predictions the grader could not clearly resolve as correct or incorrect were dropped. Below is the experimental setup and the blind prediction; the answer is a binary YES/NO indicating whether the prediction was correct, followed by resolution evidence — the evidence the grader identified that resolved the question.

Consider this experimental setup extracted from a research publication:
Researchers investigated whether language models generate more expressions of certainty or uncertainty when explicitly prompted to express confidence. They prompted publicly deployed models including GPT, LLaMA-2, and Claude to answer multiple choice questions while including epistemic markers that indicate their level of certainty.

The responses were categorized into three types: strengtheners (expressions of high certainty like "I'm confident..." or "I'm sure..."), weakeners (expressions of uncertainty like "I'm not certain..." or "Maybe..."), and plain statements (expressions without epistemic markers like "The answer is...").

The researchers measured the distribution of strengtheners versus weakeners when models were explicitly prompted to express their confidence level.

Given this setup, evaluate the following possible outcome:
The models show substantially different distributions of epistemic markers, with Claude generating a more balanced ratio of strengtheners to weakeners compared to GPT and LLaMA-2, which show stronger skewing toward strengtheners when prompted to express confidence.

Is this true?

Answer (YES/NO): YES